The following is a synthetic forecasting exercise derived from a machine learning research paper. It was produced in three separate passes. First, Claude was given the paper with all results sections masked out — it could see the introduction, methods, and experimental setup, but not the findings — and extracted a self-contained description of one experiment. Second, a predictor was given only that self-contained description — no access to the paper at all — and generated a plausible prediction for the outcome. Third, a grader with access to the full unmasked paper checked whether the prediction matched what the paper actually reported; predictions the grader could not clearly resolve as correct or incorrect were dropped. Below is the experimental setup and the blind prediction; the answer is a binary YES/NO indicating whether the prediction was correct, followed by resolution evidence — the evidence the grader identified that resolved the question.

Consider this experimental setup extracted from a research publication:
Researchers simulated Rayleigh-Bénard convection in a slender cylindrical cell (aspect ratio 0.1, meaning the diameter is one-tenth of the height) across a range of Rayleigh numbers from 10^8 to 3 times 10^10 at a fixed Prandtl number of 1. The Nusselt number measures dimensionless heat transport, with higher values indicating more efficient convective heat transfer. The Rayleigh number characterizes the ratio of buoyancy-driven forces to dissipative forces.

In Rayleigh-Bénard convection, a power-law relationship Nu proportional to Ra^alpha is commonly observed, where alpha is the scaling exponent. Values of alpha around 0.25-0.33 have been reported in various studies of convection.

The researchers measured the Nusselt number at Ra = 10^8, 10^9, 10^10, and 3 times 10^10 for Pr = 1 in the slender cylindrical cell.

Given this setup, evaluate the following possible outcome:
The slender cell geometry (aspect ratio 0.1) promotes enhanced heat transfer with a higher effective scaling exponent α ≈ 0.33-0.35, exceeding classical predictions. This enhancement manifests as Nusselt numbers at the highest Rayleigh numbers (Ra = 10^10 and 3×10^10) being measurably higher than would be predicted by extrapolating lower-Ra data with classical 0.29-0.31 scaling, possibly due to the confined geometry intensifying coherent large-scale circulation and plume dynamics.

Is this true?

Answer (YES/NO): NO